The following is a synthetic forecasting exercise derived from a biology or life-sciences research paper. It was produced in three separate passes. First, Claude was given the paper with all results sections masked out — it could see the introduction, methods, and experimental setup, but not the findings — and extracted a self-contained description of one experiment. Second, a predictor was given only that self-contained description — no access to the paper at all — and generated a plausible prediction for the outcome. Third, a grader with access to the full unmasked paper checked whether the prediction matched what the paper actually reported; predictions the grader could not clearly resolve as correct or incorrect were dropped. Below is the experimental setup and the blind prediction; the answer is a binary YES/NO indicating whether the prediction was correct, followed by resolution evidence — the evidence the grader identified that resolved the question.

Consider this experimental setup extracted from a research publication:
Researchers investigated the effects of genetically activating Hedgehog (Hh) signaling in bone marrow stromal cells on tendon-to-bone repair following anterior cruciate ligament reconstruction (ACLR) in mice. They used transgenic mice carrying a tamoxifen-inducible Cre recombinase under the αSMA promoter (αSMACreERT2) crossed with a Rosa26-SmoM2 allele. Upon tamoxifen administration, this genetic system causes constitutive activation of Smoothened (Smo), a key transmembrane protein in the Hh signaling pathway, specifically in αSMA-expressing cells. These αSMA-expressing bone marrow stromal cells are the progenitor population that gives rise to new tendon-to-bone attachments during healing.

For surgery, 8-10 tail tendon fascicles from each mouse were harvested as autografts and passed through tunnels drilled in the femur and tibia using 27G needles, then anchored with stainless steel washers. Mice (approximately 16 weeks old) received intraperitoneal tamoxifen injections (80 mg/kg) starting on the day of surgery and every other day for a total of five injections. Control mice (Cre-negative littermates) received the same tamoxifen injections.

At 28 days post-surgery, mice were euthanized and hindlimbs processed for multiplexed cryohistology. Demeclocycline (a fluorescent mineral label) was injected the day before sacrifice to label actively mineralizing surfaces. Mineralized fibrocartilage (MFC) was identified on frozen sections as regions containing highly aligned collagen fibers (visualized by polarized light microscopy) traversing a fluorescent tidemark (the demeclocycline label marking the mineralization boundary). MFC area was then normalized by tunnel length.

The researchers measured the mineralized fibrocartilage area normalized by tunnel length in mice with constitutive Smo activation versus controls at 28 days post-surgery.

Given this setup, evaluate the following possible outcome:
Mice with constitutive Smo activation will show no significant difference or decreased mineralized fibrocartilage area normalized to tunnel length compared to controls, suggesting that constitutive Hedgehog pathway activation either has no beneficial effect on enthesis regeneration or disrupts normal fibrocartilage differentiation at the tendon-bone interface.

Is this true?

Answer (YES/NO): NO